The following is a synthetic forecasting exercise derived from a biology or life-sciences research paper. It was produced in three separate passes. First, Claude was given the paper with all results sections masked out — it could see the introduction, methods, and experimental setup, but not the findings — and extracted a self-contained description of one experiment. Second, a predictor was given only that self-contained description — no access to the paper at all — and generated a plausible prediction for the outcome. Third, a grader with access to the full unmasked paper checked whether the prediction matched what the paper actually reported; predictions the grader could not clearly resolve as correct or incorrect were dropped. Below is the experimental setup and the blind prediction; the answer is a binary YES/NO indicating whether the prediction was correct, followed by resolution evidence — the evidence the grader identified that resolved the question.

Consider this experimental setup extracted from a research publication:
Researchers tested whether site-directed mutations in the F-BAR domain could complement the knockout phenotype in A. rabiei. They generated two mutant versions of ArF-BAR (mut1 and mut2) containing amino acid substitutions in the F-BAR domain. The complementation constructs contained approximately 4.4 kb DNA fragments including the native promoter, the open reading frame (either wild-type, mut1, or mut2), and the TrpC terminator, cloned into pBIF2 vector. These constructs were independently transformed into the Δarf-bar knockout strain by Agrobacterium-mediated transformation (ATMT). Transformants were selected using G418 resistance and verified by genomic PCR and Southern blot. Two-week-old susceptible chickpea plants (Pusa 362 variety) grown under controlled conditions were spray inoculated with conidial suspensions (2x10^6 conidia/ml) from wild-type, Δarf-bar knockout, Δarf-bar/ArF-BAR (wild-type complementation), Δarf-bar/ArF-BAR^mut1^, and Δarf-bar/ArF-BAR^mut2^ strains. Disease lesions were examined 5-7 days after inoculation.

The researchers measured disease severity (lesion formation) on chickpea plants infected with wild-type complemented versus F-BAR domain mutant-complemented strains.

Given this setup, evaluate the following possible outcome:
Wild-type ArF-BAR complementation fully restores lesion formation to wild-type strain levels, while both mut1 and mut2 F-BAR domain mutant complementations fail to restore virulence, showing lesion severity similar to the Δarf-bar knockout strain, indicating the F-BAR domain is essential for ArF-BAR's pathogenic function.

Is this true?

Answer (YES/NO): NO